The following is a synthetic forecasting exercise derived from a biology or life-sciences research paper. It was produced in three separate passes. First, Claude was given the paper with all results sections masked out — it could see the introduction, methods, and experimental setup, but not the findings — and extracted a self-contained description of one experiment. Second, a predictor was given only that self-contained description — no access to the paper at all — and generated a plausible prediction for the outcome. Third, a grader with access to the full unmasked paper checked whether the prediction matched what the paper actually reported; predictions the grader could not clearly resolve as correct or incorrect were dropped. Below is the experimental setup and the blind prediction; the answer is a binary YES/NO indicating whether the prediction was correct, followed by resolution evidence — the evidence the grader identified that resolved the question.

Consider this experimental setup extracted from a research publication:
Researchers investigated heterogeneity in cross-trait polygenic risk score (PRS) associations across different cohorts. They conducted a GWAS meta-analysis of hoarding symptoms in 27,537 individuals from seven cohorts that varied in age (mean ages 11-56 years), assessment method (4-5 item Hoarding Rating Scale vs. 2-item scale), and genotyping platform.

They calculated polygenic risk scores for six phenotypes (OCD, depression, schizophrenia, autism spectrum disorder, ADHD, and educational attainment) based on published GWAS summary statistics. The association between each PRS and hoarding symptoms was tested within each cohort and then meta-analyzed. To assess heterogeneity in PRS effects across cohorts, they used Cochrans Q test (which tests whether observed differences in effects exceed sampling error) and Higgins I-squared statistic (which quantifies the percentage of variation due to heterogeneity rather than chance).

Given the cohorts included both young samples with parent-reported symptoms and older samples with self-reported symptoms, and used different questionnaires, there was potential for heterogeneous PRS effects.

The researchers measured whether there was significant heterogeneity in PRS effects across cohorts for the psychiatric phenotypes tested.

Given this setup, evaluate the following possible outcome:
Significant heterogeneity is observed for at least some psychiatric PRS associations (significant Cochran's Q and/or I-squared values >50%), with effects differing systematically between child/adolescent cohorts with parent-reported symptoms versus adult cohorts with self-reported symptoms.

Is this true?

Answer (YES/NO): NO